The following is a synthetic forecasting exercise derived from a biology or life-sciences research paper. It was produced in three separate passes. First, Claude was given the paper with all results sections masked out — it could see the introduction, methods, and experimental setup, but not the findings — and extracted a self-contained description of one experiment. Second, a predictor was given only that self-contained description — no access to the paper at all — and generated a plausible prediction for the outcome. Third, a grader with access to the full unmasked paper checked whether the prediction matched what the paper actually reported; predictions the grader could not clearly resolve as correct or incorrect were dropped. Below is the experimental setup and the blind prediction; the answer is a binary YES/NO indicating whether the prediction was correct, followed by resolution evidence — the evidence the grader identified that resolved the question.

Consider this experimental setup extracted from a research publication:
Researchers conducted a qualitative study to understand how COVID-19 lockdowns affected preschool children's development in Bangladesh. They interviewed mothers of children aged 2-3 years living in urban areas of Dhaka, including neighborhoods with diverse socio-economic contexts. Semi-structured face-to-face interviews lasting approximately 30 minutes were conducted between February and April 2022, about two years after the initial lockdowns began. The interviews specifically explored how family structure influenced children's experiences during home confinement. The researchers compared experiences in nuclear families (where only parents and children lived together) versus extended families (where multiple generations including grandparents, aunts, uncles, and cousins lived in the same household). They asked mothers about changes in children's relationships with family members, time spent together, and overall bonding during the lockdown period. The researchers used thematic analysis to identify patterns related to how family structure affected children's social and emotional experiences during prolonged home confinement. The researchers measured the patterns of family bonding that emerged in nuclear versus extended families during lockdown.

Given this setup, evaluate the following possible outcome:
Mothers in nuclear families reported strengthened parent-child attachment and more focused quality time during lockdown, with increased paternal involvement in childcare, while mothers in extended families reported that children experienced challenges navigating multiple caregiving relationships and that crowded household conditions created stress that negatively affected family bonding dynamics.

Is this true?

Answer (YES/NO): NO